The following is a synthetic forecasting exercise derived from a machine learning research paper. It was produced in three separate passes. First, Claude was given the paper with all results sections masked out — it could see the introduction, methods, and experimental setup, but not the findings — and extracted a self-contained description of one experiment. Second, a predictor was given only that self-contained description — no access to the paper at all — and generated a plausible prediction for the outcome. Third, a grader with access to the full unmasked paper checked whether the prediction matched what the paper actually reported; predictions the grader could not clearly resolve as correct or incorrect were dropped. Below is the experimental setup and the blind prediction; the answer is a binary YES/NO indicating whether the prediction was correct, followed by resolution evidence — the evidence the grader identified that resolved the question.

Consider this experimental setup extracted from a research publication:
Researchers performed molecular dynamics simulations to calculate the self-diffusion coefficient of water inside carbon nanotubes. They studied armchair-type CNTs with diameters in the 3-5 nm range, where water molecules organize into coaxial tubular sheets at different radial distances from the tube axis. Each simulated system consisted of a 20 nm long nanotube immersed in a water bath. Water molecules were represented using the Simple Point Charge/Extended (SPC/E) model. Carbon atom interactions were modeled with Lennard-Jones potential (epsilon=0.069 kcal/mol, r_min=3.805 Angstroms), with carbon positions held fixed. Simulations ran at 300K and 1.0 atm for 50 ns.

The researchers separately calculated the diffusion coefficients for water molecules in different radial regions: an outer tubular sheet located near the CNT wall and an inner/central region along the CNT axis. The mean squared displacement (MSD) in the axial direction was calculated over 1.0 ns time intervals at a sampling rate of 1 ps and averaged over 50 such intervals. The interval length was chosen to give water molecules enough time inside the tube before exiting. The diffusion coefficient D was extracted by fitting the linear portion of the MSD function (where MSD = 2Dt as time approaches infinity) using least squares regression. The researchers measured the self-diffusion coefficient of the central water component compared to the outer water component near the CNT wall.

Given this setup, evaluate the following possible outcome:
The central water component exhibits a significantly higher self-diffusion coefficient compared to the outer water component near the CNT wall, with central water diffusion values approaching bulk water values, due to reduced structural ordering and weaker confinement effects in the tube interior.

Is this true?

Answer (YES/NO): NO